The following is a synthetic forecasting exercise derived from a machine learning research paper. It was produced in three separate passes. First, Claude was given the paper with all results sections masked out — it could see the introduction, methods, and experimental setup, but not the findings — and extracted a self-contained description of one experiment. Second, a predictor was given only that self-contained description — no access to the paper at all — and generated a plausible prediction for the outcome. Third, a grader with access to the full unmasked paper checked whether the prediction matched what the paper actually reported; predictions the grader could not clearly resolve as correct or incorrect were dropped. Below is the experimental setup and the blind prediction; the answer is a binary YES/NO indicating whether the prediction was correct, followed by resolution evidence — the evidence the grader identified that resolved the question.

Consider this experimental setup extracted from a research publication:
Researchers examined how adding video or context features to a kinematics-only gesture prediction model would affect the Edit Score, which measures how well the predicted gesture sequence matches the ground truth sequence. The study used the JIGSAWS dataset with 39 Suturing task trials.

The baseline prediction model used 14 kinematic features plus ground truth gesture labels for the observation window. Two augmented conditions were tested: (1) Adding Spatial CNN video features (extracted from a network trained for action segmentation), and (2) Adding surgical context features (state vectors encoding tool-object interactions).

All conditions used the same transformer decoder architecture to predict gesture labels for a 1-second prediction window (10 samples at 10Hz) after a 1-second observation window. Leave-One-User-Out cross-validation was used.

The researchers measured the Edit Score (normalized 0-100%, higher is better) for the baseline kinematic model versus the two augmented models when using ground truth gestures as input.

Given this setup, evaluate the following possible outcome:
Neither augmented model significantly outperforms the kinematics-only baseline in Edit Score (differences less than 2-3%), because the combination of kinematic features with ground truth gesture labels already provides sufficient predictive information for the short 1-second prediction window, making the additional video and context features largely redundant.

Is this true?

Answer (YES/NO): NO